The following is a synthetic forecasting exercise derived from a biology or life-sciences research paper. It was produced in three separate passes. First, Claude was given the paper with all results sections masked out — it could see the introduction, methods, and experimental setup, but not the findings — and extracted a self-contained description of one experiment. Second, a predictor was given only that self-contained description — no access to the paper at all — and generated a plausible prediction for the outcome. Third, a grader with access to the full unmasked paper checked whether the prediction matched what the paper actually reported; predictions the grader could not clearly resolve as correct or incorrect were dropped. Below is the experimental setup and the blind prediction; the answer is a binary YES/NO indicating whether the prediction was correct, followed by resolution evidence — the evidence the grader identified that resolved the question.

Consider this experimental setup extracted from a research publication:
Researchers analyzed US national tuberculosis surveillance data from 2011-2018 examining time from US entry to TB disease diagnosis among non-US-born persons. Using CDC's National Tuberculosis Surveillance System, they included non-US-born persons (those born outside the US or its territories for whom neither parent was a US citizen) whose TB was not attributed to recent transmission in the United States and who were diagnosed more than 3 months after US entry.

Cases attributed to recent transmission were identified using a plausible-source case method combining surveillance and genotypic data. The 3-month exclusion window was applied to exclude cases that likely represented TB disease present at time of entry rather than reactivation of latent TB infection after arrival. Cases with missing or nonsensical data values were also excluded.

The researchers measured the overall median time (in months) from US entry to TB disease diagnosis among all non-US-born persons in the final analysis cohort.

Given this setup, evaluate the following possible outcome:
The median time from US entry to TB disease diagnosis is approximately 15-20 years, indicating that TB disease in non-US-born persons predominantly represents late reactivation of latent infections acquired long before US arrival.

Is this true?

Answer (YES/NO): NO